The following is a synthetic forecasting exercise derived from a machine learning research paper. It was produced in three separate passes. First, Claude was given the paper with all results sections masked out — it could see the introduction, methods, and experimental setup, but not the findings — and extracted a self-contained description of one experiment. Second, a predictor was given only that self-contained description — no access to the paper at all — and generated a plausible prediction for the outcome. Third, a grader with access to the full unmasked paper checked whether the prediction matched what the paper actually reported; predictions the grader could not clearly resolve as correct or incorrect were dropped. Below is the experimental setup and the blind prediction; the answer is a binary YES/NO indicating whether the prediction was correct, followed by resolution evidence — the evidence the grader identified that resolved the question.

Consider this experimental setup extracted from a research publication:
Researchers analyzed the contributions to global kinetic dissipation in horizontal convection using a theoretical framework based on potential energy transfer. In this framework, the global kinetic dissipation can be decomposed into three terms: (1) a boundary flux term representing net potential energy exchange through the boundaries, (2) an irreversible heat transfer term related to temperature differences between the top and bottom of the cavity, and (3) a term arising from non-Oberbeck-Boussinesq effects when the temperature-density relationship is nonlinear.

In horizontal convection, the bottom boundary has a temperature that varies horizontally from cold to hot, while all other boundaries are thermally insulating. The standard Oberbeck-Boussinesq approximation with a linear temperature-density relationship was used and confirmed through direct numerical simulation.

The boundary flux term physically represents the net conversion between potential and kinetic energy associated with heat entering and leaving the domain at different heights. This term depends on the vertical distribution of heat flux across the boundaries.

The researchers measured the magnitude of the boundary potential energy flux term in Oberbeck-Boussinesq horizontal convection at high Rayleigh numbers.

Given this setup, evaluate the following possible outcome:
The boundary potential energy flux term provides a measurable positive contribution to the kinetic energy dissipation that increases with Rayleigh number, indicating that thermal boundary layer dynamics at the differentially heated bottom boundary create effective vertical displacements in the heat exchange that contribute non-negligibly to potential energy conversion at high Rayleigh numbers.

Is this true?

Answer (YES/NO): NO